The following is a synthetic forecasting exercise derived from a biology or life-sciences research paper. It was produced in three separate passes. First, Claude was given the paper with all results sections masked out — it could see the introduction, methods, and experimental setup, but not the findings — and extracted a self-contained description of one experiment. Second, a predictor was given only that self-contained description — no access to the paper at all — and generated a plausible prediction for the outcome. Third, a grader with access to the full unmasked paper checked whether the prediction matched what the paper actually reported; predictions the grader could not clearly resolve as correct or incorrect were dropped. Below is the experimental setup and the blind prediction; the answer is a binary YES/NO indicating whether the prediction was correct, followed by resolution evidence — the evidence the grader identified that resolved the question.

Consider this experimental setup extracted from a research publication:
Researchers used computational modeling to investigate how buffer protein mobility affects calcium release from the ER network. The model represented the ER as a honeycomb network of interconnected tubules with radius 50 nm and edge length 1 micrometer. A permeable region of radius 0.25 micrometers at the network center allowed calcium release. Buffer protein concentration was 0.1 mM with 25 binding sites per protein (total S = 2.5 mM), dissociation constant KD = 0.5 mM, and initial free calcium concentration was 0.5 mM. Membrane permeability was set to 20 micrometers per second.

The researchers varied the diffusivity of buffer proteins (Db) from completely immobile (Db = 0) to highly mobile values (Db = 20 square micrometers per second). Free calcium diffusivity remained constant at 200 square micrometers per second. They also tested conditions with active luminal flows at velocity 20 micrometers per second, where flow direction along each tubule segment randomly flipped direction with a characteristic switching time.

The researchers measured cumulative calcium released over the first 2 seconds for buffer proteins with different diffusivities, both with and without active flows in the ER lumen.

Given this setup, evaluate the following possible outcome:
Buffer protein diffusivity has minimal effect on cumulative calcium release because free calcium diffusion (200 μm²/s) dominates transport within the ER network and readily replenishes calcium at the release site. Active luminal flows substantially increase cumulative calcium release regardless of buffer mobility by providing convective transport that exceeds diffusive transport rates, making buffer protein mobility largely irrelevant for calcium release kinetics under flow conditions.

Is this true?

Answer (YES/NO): NO